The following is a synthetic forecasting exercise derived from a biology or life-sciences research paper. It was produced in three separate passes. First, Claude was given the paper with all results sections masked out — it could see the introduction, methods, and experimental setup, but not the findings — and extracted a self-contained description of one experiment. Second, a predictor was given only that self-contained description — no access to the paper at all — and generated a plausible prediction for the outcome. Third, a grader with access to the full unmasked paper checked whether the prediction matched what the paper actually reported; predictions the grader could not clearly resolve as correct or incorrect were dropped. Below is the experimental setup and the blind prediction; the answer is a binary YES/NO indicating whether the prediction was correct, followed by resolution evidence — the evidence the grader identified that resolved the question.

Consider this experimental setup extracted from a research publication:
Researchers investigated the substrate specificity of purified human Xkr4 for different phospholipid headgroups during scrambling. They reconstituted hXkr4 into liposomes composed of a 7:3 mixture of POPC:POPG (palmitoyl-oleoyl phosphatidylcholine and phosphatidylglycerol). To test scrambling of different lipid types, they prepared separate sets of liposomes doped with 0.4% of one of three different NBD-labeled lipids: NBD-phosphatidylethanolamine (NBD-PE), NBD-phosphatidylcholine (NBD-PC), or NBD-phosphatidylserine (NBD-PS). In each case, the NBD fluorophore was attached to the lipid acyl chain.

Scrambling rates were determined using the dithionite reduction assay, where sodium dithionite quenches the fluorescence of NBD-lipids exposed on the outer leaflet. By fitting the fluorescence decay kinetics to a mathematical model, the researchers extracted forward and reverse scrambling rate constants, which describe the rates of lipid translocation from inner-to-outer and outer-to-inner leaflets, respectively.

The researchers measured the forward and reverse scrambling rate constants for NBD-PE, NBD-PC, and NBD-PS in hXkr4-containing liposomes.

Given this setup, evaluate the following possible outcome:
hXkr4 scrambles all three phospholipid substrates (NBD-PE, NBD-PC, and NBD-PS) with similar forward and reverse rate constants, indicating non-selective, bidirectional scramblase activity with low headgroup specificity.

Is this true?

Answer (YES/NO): YES